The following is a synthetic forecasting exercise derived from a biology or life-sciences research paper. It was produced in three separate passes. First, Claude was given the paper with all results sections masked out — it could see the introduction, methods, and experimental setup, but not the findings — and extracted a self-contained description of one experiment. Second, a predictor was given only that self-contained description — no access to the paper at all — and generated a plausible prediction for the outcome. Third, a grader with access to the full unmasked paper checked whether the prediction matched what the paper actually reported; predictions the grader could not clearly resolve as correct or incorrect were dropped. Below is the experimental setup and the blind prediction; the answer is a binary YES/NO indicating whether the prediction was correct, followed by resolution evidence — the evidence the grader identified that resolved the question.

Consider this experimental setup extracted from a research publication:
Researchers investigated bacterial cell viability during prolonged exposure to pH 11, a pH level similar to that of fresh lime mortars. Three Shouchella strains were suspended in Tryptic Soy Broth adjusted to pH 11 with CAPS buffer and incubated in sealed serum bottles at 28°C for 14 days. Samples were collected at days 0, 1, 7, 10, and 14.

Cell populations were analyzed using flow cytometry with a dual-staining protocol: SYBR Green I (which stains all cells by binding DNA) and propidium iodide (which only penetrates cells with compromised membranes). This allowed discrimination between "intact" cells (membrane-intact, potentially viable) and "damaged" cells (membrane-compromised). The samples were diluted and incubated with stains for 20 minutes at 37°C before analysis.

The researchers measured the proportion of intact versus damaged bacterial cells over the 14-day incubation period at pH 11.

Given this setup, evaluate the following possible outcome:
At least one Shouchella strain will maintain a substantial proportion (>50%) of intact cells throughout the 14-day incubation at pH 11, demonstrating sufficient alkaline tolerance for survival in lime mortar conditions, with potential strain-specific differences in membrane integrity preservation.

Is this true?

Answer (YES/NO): NO